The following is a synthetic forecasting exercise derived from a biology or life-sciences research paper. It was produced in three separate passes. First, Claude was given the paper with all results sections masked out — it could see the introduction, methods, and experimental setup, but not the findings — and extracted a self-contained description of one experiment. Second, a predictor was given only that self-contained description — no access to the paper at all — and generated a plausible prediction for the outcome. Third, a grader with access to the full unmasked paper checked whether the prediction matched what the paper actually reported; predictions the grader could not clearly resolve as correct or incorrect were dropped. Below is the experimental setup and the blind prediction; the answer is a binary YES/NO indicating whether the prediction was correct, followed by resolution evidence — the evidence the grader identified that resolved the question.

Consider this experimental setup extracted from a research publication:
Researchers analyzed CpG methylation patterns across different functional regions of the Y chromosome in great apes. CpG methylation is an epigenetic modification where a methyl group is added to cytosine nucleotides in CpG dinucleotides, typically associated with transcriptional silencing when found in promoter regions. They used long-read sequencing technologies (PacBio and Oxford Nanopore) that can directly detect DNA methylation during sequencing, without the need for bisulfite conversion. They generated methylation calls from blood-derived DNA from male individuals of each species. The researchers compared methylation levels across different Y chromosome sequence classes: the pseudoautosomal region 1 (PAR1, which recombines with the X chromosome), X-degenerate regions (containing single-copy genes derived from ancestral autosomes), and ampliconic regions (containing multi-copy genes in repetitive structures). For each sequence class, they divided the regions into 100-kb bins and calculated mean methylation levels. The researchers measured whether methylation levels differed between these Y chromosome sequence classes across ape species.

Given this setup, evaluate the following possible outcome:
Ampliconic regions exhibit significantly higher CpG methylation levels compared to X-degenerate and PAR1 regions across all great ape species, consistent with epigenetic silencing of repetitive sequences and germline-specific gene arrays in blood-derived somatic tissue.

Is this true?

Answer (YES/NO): NO